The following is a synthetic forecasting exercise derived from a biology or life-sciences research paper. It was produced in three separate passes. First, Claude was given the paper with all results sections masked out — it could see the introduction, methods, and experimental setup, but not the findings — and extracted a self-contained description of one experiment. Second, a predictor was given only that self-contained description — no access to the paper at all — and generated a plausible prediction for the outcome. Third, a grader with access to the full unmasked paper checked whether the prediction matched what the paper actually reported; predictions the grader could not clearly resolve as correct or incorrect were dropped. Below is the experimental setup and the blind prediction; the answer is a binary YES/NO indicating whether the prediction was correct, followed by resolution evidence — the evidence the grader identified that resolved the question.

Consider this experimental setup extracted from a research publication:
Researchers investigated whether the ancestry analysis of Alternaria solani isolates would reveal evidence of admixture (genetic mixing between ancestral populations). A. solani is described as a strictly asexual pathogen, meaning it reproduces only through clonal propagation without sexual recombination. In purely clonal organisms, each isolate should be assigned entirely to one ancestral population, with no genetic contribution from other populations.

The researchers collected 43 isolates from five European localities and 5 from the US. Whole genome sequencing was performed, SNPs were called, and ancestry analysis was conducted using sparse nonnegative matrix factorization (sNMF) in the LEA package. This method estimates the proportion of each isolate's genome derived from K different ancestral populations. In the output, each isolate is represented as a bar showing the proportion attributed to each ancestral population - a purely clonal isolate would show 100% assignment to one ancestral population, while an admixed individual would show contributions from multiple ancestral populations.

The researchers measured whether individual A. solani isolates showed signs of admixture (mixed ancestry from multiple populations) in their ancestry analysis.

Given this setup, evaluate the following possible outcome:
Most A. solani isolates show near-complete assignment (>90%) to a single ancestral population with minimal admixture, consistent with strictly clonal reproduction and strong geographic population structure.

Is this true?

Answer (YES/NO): NO